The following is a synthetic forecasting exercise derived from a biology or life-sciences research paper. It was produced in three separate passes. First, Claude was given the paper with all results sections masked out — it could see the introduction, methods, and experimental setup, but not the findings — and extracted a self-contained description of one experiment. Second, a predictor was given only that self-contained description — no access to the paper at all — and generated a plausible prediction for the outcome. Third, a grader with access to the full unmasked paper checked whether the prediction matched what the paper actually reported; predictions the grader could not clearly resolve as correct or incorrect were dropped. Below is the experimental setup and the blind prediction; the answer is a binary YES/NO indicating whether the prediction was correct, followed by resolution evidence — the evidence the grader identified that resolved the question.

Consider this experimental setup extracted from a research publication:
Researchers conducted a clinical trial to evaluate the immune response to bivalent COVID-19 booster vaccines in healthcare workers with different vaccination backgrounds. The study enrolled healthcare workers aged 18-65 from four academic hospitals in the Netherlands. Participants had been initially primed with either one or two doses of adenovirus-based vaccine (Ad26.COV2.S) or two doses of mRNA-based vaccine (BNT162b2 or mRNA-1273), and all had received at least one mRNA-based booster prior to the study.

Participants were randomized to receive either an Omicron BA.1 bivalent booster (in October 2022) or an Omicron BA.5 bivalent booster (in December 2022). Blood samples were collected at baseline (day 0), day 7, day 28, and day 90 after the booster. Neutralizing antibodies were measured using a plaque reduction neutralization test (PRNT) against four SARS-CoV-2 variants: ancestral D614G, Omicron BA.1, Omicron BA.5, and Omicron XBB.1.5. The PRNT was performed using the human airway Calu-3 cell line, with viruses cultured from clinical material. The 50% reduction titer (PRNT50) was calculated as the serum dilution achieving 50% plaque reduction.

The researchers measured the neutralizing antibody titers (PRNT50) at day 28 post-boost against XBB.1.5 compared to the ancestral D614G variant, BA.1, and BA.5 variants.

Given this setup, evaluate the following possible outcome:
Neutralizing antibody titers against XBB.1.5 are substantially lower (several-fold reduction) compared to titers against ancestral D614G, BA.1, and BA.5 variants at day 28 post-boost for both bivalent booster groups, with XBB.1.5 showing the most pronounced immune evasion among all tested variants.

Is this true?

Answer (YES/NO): YES